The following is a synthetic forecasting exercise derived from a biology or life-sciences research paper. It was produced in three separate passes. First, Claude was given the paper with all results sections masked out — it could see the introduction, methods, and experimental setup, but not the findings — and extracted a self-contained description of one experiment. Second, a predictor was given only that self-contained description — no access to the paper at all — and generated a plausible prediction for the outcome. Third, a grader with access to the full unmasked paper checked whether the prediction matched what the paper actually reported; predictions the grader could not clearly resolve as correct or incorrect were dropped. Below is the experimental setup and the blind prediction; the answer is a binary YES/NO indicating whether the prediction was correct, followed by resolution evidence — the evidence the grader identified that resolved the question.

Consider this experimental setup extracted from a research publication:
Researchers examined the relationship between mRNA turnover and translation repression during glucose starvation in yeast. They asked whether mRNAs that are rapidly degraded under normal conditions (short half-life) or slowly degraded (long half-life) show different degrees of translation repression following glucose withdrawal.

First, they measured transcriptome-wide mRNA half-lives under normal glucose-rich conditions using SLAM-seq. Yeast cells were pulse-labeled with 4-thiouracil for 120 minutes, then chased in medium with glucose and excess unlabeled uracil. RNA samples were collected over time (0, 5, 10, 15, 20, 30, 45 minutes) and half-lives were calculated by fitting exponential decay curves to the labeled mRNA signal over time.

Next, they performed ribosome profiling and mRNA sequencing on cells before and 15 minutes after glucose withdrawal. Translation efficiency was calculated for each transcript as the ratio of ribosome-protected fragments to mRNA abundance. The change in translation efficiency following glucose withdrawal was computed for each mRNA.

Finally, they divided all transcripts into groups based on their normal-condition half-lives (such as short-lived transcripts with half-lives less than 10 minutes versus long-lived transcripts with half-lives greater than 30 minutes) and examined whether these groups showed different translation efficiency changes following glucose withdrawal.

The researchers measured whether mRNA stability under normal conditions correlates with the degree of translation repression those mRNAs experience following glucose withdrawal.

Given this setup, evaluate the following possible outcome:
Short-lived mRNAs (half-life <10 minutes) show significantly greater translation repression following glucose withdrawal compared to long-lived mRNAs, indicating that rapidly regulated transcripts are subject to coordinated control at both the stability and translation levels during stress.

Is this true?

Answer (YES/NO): NO